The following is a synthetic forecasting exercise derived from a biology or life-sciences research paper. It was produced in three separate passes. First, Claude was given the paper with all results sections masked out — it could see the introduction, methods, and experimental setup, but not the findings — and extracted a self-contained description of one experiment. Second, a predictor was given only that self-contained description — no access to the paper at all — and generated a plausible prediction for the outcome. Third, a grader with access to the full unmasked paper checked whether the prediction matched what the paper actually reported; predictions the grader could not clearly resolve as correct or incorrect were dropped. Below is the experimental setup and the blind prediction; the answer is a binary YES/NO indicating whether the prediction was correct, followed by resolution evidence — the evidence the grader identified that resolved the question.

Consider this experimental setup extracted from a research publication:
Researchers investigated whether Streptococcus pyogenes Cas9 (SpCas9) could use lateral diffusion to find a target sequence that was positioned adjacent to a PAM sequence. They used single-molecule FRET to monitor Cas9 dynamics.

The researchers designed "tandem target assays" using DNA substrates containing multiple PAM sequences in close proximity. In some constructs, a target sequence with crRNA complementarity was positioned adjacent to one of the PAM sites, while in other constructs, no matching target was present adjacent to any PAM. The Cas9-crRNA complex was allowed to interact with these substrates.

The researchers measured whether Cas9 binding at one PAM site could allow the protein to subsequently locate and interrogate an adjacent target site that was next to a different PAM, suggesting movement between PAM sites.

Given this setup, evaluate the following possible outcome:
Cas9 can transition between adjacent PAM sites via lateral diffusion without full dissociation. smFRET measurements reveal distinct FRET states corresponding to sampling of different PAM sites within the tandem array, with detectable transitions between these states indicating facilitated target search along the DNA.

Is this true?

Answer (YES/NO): YES